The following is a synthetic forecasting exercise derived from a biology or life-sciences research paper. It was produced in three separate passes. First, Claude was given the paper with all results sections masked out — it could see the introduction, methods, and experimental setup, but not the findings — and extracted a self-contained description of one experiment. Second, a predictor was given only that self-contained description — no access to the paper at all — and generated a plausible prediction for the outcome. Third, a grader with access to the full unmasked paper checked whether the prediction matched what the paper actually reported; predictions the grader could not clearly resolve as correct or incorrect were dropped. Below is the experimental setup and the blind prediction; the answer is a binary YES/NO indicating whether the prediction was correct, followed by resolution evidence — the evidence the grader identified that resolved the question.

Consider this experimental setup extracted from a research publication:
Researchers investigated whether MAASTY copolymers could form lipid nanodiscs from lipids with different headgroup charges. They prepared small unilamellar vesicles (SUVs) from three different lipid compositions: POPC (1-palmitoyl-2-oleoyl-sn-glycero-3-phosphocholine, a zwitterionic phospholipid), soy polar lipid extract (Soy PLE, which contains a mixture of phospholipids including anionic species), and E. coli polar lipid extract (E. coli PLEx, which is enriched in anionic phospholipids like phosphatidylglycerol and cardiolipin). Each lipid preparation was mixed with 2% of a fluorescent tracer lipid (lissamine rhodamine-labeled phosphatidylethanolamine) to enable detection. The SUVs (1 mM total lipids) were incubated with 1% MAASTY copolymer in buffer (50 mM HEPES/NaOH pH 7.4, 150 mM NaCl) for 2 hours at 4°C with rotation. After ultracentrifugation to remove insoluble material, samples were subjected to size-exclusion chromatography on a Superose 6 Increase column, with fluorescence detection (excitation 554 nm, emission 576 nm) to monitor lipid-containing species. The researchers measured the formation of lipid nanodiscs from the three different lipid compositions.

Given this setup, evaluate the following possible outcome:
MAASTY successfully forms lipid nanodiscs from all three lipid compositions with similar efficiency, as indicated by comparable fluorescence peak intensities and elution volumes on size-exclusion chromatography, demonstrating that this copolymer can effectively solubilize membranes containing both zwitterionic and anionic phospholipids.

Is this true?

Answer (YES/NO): NO